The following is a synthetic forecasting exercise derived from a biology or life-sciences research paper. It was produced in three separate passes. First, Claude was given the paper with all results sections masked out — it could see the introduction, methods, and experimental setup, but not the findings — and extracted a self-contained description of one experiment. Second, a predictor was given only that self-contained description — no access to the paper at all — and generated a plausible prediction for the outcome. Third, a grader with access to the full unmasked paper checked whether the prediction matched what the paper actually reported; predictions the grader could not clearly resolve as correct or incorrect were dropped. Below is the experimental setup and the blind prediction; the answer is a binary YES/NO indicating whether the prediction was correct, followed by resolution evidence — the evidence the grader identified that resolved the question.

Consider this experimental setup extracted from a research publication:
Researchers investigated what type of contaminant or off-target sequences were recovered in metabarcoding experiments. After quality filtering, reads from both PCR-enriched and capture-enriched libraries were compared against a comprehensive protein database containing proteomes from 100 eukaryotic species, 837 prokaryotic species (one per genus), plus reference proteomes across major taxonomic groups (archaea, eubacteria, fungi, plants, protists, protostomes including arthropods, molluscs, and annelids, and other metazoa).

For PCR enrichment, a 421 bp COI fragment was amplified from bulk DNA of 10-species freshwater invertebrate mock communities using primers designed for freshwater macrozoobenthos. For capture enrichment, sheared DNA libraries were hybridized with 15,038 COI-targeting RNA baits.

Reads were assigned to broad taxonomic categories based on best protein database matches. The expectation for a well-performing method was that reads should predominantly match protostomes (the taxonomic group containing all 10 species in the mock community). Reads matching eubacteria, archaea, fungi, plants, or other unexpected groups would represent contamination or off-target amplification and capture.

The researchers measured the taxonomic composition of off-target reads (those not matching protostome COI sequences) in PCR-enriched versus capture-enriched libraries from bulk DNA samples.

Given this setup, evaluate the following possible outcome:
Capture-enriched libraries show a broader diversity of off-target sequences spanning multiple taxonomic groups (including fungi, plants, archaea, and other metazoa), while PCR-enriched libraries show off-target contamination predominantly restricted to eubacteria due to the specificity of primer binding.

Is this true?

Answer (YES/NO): NO